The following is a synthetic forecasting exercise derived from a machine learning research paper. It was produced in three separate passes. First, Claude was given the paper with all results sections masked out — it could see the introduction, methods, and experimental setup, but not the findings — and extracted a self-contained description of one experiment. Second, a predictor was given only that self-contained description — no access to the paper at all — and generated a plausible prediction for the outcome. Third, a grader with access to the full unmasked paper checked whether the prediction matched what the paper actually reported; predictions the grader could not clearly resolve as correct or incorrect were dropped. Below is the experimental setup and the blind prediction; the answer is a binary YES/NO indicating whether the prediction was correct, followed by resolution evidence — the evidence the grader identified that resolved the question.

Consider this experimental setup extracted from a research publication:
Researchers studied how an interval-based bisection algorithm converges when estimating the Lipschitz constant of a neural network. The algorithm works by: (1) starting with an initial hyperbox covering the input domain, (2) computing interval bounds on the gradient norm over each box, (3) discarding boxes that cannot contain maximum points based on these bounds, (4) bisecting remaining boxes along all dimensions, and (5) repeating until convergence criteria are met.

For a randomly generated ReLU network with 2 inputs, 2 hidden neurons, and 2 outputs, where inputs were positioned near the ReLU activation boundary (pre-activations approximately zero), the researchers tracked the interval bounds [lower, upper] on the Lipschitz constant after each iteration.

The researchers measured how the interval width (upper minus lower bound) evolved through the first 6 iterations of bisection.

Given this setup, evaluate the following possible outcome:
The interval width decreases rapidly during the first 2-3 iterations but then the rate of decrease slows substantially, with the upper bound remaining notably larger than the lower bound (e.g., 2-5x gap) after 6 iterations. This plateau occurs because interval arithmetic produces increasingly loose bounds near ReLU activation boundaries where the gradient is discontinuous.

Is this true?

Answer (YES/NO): NO